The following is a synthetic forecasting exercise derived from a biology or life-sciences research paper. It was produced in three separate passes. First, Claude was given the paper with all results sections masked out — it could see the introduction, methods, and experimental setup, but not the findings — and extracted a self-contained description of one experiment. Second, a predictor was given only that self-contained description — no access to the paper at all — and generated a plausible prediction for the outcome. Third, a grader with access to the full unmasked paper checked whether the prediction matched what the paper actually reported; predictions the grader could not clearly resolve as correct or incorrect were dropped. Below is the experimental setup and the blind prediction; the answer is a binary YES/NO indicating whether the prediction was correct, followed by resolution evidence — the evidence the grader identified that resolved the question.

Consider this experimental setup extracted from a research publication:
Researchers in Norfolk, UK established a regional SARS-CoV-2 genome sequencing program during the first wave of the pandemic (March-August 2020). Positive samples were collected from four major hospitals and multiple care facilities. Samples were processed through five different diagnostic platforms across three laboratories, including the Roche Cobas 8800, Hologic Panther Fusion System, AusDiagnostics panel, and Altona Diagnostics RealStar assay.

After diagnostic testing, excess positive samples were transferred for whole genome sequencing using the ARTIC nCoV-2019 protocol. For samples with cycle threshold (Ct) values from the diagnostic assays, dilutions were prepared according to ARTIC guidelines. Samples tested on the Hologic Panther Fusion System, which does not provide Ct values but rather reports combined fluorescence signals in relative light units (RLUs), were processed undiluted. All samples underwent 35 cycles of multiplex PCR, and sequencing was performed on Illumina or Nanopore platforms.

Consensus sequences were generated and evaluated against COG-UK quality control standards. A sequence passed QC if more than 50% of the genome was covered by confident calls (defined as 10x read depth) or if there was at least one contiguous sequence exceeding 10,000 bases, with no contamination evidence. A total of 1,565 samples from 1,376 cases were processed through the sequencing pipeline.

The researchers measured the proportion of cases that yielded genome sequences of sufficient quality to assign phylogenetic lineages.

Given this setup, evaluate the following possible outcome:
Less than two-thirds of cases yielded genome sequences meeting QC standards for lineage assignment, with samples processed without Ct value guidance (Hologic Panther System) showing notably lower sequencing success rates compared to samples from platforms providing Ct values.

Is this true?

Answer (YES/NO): NO